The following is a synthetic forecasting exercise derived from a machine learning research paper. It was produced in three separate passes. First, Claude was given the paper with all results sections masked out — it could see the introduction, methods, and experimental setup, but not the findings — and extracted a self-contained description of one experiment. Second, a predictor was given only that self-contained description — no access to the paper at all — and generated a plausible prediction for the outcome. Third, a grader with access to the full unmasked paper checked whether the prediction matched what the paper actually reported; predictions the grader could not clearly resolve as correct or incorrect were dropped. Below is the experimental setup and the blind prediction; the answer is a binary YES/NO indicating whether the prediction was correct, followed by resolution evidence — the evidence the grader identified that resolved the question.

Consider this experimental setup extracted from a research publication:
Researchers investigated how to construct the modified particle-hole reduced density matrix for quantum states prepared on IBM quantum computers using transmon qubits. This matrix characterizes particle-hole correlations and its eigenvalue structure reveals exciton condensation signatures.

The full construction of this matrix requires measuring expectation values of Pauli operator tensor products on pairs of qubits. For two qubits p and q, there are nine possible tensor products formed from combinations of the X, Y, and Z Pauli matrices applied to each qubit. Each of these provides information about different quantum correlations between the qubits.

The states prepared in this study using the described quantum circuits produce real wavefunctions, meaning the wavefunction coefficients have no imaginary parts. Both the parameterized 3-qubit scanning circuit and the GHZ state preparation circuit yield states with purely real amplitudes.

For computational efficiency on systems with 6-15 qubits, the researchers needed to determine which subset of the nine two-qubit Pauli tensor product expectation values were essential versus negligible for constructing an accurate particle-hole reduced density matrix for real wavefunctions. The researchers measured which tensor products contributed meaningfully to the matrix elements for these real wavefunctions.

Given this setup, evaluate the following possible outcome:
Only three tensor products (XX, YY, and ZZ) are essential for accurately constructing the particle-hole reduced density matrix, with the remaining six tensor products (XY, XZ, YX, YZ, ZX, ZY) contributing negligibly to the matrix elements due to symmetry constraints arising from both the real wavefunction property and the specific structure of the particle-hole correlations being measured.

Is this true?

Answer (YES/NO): NO